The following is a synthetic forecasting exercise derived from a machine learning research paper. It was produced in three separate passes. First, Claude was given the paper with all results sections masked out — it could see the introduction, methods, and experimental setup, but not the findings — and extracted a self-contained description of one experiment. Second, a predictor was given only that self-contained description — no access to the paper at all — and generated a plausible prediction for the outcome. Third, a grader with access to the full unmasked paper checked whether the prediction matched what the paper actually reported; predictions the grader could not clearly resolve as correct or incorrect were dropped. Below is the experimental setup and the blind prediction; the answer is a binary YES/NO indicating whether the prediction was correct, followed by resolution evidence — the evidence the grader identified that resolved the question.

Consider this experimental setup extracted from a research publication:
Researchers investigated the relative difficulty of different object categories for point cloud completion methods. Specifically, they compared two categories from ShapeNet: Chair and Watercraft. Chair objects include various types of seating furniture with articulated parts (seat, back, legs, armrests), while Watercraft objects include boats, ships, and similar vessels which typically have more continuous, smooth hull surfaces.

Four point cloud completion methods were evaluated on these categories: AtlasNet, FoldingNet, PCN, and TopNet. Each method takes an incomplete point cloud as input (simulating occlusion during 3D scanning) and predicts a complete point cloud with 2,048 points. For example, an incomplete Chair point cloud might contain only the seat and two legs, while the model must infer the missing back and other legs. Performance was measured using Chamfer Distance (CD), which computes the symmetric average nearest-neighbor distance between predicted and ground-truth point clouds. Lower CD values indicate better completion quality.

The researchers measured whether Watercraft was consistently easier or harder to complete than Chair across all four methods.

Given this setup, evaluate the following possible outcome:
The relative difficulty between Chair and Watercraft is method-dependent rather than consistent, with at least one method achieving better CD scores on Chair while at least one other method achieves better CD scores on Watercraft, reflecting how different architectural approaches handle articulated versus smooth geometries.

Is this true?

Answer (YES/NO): NO